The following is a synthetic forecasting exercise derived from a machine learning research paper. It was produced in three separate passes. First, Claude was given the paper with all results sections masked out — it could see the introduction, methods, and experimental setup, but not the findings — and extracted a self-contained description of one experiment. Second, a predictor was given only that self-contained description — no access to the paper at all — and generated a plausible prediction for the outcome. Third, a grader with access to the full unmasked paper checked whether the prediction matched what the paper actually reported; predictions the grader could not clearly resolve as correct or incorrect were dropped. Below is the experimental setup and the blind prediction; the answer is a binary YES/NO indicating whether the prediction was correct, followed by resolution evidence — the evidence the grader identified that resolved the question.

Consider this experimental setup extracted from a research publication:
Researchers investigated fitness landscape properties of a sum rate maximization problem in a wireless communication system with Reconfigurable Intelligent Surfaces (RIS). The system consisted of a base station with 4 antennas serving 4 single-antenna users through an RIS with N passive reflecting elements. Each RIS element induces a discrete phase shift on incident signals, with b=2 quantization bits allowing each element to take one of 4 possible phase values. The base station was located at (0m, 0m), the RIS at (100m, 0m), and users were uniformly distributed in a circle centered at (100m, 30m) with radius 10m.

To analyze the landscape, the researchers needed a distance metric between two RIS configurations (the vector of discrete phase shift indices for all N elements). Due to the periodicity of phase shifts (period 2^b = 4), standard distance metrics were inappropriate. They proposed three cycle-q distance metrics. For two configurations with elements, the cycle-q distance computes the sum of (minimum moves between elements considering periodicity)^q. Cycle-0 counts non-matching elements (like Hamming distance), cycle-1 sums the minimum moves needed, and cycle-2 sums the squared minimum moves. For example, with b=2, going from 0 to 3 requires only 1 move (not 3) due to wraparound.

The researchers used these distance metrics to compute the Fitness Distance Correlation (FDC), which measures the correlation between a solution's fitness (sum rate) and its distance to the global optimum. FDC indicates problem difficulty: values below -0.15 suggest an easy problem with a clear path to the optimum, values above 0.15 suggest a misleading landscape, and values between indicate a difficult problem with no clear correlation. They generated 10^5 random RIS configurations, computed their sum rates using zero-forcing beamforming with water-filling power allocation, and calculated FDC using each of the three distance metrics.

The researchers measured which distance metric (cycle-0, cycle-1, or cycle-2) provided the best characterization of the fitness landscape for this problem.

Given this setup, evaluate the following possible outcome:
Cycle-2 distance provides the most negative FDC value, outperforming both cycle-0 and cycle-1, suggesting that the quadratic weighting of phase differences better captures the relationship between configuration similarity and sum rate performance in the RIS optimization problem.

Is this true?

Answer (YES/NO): NO